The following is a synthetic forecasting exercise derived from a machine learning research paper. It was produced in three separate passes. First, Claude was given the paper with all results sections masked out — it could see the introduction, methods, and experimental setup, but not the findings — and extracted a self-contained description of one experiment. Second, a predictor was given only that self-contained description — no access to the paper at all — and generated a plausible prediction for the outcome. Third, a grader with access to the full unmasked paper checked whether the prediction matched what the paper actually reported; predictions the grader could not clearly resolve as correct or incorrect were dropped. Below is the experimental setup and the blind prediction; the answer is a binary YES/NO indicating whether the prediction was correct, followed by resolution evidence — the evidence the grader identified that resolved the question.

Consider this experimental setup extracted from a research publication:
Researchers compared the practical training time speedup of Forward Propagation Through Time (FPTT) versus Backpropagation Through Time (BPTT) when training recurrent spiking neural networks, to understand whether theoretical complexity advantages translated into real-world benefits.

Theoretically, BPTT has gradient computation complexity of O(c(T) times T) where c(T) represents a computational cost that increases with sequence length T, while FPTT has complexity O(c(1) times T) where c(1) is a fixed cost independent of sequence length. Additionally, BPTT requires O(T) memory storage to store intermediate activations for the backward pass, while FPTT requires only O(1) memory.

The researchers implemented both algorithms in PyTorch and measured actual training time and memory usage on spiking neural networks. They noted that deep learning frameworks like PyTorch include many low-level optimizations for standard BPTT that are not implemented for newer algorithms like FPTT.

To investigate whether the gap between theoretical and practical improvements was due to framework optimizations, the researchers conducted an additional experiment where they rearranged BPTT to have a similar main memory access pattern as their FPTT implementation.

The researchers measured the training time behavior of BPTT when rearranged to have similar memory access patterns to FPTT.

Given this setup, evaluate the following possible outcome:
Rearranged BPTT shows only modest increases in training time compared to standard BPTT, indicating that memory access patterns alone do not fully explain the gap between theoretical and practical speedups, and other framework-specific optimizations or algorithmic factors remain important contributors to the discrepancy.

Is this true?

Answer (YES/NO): NO